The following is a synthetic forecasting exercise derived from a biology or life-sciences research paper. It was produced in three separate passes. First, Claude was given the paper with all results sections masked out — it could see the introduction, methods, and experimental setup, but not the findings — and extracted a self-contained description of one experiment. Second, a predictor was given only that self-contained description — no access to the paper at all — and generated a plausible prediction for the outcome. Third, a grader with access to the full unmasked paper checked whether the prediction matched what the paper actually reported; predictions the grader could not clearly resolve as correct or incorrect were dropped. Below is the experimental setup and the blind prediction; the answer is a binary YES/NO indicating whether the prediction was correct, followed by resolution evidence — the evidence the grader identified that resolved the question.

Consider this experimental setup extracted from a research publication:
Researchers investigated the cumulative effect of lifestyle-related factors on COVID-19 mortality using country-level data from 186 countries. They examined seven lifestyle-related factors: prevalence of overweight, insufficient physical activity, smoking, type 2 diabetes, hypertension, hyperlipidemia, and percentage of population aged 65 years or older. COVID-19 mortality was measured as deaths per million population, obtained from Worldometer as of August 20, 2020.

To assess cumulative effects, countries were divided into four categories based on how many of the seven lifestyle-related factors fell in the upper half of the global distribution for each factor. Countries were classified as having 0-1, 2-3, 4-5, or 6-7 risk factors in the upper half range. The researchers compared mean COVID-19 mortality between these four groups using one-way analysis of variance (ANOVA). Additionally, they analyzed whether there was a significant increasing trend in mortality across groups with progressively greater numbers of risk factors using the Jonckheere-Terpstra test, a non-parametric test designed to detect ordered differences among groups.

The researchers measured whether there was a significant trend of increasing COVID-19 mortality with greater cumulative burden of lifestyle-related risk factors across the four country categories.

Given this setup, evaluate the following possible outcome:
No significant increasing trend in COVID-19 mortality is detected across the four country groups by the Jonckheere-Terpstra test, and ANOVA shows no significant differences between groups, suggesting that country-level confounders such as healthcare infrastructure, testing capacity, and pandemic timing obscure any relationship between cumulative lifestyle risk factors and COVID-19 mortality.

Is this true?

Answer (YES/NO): NO